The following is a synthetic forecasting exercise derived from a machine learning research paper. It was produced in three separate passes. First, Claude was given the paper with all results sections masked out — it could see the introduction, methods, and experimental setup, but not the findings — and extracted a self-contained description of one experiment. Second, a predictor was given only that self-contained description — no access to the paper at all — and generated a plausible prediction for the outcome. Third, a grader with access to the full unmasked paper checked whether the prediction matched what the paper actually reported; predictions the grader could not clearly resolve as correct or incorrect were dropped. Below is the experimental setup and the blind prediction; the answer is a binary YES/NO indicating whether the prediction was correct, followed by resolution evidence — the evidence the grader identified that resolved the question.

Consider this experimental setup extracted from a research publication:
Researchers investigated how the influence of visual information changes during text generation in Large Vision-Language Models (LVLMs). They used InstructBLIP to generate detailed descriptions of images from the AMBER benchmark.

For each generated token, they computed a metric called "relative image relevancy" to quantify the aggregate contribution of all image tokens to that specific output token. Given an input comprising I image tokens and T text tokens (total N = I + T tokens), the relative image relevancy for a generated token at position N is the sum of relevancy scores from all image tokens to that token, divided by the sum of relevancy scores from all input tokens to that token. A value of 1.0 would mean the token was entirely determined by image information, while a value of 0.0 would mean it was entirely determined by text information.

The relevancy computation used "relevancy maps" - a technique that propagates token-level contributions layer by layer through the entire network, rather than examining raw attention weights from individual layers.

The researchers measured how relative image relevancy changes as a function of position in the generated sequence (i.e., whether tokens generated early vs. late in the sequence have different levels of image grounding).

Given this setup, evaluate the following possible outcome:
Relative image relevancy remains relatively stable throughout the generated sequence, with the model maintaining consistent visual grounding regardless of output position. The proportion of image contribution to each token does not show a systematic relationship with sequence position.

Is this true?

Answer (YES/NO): NO